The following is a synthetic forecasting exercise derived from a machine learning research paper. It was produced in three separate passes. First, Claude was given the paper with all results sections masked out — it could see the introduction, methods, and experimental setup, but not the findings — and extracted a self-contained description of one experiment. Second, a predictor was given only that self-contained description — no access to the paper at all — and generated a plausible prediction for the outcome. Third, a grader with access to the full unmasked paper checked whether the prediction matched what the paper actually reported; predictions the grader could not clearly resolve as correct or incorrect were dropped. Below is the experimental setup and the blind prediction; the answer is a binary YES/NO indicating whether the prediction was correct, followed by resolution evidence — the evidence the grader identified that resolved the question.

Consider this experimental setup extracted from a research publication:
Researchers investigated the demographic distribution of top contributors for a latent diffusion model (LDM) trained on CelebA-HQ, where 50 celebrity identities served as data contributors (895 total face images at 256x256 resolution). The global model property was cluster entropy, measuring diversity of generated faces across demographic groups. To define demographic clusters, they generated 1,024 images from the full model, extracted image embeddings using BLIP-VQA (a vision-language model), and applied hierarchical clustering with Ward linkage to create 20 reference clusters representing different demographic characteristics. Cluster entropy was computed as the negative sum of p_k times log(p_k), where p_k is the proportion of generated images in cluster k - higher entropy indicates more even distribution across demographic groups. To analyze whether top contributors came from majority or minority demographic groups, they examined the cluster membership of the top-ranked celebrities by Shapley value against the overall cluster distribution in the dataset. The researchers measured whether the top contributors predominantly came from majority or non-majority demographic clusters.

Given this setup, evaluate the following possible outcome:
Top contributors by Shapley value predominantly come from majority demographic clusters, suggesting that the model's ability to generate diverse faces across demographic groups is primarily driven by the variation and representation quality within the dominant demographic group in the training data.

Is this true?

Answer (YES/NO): NO